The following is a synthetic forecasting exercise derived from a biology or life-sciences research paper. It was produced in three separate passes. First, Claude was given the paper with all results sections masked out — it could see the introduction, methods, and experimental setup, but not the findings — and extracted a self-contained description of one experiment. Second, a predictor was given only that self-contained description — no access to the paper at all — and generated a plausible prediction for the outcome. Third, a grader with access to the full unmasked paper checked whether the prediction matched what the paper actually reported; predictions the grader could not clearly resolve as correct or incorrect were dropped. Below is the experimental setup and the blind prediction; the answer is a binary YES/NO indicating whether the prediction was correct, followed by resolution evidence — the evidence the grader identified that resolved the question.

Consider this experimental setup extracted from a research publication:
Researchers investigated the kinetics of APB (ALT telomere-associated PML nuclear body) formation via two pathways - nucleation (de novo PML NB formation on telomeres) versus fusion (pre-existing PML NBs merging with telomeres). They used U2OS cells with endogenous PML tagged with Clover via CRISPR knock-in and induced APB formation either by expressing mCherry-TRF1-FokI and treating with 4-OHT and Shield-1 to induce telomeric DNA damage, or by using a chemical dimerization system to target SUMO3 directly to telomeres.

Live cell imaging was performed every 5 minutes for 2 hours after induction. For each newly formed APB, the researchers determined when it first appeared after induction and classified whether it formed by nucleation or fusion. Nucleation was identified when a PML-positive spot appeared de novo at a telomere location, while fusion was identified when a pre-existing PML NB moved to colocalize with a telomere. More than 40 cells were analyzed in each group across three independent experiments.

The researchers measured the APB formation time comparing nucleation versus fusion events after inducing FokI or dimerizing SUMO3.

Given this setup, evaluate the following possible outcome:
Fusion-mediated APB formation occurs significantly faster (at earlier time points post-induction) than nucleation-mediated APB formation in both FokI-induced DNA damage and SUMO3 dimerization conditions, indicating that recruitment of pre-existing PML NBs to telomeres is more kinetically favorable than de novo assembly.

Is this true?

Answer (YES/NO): NO